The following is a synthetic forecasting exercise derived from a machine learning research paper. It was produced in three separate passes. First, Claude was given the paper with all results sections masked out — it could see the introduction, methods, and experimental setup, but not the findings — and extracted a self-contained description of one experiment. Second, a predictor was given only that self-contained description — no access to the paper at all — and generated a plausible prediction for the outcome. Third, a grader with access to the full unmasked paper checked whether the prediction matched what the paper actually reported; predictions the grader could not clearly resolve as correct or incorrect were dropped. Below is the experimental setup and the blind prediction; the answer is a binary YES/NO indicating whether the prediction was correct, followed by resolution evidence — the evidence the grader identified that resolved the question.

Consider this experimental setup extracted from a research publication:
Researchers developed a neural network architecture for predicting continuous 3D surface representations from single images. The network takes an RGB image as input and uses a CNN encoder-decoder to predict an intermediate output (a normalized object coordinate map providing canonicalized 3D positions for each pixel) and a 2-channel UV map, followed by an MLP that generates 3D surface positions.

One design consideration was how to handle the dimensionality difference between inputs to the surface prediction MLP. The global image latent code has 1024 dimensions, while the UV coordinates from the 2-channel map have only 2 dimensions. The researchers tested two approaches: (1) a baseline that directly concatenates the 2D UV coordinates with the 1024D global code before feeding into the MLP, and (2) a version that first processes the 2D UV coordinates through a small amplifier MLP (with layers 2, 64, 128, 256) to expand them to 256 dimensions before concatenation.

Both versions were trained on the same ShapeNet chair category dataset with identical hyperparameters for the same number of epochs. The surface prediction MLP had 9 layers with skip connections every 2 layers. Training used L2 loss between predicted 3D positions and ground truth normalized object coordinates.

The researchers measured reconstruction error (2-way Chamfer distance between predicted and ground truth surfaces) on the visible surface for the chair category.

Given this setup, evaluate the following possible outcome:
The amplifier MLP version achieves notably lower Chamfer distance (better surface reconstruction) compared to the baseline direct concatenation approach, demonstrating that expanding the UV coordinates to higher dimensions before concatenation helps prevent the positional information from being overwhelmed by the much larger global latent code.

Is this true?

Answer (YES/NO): YES